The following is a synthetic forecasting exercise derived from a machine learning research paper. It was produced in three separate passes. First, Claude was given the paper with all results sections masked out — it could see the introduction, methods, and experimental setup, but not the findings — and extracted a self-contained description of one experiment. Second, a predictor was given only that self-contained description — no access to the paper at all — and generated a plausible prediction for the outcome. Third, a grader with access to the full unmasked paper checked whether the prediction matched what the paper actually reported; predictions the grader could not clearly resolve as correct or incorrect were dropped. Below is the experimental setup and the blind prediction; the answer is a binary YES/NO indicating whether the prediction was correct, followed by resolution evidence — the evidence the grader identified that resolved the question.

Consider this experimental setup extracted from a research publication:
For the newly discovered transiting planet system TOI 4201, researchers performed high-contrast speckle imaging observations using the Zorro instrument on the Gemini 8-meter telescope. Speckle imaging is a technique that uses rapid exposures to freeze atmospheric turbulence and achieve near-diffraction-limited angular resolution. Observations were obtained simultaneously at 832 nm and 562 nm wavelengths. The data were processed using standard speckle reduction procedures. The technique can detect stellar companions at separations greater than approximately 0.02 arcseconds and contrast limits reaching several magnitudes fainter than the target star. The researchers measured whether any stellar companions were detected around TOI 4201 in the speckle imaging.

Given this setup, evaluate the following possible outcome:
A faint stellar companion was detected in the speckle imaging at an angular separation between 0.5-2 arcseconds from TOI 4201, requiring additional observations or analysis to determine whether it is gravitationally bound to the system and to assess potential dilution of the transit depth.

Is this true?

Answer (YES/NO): NO